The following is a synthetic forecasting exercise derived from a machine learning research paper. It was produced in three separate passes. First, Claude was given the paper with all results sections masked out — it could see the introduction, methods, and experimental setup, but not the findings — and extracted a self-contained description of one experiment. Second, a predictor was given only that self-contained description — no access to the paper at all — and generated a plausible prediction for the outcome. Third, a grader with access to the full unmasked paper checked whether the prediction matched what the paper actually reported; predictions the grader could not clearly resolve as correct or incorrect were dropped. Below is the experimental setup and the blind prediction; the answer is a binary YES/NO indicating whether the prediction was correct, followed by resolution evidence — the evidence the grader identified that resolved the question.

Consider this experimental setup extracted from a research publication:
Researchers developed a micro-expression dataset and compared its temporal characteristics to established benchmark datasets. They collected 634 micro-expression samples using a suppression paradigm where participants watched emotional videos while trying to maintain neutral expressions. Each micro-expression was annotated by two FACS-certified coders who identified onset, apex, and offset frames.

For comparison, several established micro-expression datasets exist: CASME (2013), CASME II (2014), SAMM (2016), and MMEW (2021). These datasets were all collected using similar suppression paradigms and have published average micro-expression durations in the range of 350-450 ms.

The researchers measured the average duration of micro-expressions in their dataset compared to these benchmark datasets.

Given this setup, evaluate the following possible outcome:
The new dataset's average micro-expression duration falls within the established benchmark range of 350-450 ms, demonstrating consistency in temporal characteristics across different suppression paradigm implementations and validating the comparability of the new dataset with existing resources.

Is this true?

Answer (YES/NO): YES